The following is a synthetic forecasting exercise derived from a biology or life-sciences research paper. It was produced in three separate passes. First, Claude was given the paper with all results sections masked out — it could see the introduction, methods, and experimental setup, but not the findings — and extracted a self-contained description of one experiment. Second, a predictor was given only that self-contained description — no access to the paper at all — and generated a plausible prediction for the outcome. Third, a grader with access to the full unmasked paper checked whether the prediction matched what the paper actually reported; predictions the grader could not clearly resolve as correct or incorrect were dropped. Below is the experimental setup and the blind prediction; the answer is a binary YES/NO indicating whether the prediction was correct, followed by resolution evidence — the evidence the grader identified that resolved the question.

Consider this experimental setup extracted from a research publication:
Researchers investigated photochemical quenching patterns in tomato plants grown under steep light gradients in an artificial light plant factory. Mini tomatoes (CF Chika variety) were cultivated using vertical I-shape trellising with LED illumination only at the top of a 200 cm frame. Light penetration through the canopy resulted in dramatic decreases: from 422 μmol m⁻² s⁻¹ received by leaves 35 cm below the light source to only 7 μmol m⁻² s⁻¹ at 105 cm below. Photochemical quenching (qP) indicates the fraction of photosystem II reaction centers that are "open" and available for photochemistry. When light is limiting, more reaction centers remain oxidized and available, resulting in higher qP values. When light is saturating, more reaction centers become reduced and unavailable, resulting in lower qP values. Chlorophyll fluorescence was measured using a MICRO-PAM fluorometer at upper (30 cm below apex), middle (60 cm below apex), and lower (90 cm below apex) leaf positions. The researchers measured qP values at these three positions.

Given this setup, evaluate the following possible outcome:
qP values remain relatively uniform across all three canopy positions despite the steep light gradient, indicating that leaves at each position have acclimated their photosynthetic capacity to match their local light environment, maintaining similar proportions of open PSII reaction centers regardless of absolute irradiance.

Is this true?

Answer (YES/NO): NO